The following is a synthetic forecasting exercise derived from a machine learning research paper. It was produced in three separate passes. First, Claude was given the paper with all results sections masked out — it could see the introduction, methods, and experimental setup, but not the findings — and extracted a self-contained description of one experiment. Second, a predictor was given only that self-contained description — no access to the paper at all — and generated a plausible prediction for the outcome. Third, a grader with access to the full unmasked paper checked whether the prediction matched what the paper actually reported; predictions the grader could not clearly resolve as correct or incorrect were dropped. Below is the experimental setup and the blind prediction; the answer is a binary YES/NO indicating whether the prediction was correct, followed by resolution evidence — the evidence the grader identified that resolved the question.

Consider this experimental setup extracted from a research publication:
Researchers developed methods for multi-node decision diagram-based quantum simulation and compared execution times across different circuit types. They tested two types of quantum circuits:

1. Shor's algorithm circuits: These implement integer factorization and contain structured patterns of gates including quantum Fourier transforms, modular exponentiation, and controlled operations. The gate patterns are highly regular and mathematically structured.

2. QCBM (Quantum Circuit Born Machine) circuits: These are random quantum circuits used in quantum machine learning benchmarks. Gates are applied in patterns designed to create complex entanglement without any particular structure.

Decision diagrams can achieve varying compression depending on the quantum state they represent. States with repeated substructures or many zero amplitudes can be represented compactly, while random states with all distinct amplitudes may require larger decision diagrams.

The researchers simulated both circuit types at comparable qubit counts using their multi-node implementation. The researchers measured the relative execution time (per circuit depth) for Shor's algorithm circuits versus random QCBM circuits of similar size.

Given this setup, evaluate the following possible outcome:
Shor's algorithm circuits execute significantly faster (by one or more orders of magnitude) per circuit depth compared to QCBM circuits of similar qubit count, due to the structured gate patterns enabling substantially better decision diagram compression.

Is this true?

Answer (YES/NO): YES